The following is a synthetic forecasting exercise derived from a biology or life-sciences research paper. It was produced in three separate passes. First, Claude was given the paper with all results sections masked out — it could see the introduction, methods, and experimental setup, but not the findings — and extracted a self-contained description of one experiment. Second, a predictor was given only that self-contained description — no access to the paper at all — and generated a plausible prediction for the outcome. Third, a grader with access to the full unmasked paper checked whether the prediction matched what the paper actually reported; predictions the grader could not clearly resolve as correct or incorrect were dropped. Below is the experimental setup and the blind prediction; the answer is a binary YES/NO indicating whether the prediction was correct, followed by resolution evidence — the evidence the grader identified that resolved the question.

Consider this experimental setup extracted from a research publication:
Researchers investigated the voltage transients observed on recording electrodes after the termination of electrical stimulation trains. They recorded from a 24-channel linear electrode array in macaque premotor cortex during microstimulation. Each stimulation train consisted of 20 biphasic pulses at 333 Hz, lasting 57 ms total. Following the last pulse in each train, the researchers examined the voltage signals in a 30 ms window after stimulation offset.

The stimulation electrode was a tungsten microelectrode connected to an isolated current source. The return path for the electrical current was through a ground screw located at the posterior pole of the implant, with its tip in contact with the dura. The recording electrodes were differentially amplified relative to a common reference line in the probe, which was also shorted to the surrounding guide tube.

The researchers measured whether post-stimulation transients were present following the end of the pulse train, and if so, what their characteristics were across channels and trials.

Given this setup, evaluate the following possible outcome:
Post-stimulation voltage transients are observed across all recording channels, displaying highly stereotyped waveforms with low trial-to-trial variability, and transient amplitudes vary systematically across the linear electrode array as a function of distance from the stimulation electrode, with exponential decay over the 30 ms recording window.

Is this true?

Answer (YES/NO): NO